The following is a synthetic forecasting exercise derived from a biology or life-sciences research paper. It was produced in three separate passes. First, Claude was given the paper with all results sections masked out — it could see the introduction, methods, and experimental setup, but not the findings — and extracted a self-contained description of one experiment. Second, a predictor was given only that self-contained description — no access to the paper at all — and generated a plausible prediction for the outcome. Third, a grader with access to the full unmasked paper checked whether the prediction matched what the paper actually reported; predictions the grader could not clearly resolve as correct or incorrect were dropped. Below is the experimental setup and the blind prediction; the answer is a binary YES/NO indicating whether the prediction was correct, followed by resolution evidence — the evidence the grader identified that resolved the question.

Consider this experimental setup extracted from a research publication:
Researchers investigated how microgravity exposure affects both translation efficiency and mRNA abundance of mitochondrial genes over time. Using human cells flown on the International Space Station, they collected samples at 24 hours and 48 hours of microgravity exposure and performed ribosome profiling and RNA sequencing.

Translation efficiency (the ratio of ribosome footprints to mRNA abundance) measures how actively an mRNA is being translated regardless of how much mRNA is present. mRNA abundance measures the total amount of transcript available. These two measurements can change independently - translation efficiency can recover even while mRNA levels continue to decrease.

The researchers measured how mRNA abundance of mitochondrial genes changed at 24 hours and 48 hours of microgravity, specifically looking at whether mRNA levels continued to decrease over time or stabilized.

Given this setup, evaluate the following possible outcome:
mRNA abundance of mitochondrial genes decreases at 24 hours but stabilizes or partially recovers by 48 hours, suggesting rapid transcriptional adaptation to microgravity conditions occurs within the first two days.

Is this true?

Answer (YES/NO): NO